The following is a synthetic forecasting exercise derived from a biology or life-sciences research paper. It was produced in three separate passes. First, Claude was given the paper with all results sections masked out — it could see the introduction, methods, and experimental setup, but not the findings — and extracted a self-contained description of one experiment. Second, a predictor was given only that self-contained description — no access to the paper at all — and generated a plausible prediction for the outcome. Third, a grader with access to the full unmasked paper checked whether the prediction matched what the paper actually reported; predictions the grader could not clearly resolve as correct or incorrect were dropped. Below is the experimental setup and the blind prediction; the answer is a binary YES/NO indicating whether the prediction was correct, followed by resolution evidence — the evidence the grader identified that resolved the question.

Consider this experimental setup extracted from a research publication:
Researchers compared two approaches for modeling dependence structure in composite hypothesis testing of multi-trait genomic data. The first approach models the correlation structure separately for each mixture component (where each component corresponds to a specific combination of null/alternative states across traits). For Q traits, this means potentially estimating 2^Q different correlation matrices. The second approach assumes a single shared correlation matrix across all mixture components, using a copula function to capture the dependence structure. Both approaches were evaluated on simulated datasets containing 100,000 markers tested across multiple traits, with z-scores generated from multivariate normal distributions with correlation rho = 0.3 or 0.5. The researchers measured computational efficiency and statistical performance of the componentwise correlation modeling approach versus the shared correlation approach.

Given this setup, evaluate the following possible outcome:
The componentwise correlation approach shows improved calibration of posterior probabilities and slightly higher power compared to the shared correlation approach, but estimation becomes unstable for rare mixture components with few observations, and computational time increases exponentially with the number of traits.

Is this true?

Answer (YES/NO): NO